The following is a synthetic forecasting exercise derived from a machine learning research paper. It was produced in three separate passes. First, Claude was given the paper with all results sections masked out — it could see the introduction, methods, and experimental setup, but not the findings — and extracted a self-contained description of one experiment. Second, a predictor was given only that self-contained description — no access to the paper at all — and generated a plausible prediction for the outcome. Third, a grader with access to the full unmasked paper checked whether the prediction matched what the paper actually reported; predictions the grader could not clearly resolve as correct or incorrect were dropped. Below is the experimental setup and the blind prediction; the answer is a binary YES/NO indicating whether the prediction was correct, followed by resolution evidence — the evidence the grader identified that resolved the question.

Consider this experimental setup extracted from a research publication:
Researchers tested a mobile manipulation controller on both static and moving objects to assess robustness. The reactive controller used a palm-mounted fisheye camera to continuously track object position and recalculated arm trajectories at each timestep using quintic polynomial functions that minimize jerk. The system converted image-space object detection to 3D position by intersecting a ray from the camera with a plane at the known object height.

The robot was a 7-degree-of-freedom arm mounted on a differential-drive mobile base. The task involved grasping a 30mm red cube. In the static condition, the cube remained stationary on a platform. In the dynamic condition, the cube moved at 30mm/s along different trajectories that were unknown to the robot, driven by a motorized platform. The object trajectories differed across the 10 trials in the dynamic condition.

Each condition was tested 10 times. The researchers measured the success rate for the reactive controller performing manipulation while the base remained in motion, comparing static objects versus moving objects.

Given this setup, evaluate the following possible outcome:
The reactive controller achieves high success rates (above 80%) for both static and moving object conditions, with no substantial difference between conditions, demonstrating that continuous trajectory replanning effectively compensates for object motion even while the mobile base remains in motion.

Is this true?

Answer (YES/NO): YES